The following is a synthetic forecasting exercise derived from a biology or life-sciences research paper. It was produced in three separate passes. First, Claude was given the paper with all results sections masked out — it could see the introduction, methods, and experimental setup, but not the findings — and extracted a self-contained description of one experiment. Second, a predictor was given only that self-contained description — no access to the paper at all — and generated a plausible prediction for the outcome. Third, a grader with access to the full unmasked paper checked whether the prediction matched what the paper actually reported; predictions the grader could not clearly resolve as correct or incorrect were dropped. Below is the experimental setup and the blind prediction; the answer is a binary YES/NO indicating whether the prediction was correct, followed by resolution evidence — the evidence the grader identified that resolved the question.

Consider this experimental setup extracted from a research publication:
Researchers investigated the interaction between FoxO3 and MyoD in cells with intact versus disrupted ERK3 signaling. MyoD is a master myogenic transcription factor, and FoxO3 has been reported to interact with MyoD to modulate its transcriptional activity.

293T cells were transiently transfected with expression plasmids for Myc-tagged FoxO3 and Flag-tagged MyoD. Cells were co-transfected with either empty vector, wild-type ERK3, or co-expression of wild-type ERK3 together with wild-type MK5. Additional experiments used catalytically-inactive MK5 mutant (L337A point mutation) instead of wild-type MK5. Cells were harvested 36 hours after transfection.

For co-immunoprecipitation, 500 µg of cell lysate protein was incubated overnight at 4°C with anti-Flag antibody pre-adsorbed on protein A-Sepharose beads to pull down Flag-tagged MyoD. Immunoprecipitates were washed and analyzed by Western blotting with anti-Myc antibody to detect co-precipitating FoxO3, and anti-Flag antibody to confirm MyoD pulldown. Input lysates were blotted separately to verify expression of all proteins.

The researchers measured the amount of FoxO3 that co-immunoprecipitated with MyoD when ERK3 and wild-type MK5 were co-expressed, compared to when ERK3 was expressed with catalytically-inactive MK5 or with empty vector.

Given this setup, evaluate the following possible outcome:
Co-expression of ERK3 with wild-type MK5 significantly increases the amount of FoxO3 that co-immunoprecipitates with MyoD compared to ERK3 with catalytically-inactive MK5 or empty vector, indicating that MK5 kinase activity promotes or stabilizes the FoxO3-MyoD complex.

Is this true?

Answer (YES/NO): NO